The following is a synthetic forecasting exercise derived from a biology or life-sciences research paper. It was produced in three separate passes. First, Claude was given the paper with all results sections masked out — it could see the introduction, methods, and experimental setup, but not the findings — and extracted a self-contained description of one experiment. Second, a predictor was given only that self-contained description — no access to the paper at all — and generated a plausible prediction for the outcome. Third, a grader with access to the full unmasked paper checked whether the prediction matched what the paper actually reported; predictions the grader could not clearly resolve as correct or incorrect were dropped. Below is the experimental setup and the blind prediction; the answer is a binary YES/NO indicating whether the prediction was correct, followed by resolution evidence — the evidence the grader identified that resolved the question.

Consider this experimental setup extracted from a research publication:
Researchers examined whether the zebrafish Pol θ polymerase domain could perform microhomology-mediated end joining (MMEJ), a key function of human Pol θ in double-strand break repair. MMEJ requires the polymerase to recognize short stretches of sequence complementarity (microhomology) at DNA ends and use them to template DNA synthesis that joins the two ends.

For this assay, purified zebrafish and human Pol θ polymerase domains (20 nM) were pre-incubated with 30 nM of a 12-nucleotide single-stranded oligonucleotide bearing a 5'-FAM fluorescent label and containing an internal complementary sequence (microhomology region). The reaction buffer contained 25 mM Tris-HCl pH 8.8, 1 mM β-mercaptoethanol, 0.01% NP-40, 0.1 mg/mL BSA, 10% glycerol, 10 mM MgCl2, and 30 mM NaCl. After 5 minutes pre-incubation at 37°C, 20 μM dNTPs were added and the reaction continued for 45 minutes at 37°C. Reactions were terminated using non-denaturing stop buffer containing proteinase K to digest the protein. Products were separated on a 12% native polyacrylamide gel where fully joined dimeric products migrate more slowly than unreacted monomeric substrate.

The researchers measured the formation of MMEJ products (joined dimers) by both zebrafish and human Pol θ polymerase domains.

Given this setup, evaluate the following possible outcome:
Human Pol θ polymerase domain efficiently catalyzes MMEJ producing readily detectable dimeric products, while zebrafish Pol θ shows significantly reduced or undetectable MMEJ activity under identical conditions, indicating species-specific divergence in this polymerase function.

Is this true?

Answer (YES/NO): NO